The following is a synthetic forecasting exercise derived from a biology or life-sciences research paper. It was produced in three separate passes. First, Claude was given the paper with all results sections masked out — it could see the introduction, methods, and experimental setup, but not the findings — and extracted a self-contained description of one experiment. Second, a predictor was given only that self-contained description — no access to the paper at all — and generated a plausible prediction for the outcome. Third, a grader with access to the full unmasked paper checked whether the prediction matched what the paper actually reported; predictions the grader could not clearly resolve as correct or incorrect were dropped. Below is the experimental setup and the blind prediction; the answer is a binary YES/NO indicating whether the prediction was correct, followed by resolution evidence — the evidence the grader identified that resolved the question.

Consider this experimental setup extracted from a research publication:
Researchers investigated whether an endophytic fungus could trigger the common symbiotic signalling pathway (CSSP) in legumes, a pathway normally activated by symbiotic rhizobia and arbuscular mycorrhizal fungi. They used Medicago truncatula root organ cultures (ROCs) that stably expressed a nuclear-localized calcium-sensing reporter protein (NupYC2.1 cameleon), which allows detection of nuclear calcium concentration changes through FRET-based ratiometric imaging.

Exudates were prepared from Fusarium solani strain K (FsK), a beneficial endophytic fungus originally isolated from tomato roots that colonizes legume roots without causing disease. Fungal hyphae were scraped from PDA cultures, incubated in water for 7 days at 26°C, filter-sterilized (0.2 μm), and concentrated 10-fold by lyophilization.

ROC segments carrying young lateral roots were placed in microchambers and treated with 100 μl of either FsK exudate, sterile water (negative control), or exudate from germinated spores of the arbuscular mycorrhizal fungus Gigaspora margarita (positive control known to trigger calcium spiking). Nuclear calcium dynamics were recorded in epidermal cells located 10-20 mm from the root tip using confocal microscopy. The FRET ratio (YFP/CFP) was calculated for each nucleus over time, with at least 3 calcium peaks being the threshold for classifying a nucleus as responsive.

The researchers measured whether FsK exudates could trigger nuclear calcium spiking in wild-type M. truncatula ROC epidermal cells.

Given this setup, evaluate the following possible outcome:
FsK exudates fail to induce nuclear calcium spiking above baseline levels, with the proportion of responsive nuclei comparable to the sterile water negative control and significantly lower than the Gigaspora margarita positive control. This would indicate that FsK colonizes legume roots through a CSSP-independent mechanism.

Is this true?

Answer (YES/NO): NO